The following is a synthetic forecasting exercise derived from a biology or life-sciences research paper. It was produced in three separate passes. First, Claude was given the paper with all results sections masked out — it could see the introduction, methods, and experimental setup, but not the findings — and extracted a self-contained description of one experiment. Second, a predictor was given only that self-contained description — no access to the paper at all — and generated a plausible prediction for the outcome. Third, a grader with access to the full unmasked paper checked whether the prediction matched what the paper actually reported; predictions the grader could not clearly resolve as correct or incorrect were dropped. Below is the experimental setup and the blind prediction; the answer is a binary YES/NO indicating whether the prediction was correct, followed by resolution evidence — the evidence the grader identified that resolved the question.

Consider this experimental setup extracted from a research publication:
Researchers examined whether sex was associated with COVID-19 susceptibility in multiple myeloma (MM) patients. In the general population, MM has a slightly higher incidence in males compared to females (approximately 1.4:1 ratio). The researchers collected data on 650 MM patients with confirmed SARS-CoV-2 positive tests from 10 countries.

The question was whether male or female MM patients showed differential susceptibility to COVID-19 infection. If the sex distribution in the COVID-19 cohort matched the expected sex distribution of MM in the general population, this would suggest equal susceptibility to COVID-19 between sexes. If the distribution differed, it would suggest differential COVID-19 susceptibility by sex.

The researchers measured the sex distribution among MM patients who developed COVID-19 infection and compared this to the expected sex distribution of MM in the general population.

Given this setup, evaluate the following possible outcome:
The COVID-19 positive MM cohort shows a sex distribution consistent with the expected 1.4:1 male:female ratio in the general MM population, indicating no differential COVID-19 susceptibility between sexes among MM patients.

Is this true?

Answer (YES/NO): YES